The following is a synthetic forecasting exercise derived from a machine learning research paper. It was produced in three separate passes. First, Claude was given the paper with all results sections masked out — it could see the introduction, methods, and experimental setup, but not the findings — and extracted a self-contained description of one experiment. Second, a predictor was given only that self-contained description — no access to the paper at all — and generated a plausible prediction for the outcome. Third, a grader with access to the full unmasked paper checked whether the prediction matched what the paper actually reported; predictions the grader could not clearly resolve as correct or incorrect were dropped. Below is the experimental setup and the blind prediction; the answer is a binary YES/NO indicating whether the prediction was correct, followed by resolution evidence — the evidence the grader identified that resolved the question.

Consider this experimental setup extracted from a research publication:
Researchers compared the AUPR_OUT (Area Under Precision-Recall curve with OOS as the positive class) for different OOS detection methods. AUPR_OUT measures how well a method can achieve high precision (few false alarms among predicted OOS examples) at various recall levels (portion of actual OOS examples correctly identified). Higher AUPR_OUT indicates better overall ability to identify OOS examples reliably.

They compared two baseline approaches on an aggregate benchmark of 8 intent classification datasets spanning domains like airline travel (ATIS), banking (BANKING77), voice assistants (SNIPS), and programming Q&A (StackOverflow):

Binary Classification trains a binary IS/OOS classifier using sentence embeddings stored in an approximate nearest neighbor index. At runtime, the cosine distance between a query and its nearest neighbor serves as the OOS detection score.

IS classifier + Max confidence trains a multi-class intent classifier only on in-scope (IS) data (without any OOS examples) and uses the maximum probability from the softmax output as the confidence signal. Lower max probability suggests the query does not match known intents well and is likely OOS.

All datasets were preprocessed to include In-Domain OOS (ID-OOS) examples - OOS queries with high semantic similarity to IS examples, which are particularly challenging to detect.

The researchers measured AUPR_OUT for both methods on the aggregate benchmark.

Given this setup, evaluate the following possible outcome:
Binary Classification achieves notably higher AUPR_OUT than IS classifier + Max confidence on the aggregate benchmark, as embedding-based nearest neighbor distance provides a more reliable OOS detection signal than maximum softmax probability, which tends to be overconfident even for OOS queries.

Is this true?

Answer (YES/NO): YES